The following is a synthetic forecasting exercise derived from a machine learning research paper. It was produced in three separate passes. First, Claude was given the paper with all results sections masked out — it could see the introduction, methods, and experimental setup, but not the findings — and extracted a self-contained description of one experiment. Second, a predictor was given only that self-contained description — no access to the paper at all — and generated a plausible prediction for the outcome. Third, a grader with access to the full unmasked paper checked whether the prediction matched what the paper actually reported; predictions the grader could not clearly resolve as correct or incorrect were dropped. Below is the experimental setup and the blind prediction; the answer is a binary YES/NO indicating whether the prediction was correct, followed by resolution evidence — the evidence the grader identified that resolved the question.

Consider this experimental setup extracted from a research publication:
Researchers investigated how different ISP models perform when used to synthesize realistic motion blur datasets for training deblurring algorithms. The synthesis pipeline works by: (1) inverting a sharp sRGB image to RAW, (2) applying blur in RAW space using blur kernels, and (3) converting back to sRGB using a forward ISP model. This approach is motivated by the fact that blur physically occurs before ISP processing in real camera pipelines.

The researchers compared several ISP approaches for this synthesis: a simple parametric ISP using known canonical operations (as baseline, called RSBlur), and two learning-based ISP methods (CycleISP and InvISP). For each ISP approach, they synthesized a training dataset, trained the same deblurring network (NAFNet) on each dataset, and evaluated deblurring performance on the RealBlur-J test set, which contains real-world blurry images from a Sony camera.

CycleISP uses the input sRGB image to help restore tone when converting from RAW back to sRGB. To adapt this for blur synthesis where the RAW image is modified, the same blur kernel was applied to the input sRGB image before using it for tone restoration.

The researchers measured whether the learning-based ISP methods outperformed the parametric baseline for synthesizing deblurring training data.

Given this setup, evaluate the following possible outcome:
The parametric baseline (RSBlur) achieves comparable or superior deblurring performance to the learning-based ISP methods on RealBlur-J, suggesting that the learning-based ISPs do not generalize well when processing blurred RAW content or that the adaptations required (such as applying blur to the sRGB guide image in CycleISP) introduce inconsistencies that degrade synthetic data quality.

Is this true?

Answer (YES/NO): YES